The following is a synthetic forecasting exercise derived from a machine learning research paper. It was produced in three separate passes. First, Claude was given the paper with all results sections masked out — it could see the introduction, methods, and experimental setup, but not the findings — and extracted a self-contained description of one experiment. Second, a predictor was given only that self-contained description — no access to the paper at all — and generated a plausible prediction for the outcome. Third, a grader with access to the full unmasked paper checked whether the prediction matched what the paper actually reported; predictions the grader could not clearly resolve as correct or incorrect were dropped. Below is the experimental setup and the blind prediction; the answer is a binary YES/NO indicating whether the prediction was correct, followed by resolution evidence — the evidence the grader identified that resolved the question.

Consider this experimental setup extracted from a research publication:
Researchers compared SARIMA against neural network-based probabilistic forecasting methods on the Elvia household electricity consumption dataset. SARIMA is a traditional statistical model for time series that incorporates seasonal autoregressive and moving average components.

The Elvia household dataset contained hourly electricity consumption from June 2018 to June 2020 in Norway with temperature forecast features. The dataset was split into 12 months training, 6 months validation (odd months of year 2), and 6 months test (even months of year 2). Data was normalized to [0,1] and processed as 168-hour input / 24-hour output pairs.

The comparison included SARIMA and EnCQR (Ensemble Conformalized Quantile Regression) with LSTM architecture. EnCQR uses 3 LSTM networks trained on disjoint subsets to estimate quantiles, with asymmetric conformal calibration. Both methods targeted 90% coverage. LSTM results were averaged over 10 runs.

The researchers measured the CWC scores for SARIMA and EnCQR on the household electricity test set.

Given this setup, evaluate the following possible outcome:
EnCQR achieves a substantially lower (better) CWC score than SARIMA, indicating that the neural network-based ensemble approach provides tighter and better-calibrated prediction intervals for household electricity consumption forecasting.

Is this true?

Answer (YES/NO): NO